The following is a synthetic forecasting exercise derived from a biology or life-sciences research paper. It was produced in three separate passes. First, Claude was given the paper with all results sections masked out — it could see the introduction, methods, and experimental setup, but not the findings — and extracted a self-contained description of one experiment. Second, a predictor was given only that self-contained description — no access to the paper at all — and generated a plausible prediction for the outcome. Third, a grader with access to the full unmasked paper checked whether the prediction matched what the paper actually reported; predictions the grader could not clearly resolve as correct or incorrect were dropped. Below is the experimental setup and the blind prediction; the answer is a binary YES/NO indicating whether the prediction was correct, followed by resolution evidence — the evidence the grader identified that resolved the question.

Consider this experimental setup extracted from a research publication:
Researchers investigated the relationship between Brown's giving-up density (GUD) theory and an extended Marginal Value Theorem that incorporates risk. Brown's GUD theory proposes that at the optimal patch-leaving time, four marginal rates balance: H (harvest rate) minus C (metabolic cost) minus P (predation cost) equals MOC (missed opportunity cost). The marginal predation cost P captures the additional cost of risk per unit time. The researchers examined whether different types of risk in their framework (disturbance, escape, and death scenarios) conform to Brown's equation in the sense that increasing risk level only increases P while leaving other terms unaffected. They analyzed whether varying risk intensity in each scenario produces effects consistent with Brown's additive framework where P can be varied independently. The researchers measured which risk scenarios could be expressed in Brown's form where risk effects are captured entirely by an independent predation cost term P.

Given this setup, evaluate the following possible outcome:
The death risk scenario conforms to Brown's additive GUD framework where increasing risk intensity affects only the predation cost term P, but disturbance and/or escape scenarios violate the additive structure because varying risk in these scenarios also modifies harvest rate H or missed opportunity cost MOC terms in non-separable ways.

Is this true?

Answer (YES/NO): NO